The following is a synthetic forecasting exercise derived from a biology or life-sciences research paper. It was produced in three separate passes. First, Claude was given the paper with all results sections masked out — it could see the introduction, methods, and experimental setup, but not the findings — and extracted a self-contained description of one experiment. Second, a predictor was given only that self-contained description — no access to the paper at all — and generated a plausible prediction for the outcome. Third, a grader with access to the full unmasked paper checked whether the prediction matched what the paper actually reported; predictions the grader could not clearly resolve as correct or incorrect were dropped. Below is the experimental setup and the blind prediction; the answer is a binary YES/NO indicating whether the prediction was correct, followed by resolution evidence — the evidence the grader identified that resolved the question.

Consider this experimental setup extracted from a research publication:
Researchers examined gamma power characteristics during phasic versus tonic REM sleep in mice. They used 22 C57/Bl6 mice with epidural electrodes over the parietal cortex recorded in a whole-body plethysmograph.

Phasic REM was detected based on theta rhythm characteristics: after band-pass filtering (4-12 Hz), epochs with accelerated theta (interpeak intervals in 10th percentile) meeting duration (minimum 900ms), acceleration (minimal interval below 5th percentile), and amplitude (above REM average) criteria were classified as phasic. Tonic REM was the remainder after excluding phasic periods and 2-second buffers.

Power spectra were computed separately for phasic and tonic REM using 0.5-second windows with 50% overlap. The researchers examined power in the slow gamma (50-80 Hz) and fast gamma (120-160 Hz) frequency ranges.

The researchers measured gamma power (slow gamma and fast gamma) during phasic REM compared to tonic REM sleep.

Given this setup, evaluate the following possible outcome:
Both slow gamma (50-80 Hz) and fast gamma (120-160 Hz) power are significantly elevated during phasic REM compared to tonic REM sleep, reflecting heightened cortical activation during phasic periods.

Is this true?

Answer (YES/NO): YES